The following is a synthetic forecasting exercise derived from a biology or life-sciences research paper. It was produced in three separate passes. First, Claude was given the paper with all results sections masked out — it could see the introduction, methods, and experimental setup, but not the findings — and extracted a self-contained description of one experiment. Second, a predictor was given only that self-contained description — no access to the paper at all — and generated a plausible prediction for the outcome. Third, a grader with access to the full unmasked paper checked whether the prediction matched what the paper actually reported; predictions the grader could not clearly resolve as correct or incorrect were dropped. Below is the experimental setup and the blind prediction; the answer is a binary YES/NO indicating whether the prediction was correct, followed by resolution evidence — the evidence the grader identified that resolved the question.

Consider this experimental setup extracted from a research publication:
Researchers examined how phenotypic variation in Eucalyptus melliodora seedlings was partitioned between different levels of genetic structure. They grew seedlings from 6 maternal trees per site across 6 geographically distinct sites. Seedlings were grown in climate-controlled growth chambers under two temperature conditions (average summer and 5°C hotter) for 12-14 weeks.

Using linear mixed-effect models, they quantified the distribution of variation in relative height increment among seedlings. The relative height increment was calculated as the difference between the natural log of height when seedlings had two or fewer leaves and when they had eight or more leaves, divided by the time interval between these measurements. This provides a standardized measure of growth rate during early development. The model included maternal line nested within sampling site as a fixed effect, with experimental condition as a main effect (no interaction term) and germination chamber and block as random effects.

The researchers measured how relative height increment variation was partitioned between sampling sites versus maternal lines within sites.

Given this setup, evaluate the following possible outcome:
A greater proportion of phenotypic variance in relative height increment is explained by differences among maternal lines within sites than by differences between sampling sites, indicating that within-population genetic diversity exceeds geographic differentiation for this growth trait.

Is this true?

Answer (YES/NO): YES